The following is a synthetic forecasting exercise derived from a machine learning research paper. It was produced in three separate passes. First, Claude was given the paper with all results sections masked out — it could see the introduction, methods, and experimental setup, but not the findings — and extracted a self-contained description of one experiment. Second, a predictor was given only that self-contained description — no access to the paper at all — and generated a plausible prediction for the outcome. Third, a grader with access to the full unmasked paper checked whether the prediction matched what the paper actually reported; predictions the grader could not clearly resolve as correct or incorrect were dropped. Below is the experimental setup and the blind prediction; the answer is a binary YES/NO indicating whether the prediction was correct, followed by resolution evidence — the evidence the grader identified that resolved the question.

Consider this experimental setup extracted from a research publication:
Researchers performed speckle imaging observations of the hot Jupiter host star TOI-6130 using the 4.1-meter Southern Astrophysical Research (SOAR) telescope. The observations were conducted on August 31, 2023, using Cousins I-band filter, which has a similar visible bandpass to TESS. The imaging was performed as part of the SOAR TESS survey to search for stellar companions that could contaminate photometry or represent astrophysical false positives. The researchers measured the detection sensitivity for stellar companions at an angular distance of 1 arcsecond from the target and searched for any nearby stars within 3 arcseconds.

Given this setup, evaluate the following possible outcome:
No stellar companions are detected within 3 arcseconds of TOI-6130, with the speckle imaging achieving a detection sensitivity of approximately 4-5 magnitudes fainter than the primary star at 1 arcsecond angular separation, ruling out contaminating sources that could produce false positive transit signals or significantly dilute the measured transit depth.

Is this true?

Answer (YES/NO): YES